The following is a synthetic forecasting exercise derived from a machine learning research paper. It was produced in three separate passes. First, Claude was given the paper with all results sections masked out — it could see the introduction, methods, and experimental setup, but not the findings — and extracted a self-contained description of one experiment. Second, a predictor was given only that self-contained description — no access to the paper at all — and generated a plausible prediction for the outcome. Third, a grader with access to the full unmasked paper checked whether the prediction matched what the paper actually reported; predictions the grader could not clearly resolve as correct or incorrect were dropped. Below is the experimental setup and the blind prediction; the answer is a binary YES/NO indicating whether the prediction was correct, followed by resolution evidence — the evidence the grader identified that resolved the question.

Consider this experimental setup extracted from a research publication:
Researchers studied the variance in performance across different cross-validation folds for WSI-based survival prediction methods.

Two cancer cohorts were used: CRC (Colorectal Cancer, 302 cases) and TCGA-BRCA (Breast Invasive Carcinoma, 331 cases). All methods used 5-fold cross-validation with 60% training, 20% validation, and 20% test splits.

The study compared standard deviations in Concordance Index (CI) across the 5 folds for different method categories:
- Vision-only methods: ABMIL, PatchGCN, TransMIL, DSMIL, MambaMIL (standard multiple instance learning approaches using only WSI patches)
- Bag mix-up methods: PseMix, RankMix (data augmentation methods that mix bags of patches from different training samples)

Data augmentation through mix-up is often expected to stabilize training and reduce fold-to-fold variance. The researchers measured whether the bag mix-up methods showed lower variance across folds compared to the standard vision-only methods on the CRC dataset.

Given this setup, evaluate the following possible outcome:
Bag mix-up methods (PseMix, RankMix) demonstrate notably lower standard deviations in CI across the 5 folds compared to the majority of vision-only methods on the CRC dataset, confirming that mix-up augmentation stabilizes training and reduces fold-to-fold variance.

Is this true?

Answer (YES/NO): NO